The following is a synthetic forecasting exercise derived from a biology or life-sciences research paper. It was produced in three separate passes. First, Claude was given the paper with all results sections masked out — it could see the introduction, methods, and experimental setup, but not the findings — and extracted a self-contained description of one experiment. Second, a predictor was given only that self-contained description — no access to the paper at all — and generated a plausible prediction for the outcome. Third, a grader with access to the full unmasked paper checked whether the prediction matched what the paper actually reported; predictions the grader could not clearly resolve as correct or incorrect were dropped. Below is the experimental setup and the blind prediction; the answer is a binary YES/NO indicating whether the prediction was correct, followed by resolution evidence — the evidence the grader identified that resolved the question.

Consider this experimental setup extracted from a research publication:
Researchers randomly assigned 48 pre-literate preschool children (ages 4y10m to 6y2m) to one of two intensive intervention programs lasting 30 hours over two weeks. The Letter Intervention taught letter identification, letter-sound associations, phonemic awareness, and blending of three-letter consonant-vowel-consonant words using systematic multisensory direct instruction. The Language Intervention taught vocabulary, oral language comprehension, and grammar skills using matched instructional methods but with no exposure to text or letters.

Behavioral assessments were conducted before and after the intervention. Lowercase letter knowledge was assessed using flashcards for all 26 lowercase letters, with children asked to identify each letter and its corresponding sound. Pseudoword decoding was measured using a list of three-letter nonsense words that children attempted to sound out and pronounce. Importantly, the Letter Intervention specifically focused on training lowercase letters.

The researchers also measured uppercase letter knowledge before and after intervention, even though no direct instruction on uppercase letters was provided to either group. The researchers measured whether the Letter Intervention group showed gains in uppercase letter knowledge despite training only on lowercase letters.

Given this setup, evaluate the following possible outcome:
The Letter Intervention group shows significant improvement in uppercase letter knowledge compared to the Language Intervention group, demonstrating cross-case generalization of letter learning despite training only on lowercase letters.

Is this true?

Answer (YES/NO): YES